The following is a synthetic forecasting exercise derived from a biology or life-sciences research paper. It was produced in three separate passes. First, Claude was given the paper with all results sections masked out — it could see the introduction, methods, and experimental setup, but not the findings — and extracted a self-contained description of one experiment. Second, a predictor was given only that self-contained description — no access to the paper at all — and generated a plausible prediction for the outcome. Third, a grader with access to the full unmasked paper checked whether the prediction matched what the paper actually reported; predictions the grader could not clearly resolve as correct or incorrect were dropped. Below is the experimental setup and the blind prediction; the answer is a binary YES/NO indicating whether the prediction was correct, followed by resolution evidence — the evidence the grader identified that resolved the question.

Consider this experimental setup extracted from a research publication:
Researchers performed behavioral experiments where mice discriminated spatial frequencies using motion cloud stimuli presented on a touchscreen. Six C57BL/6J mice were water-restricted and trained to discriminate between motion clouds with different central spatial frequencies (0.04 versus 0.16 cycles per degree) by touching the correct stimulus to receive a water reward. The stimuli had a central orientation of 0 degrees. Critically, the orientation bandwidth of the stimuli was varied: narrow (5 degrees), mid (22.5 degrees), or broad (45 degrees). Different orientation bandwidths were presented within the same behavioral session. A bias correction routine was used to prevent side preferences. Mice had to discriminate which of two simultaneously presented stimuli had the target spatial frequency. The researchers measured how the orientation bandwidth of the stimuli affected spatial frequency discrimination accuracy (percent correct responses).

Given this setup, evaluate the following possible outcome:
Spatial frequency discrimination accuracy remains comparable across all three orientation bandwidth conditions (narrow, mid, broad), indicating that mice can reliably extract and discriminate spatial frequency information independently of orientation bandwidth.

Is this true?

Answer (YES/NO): NO